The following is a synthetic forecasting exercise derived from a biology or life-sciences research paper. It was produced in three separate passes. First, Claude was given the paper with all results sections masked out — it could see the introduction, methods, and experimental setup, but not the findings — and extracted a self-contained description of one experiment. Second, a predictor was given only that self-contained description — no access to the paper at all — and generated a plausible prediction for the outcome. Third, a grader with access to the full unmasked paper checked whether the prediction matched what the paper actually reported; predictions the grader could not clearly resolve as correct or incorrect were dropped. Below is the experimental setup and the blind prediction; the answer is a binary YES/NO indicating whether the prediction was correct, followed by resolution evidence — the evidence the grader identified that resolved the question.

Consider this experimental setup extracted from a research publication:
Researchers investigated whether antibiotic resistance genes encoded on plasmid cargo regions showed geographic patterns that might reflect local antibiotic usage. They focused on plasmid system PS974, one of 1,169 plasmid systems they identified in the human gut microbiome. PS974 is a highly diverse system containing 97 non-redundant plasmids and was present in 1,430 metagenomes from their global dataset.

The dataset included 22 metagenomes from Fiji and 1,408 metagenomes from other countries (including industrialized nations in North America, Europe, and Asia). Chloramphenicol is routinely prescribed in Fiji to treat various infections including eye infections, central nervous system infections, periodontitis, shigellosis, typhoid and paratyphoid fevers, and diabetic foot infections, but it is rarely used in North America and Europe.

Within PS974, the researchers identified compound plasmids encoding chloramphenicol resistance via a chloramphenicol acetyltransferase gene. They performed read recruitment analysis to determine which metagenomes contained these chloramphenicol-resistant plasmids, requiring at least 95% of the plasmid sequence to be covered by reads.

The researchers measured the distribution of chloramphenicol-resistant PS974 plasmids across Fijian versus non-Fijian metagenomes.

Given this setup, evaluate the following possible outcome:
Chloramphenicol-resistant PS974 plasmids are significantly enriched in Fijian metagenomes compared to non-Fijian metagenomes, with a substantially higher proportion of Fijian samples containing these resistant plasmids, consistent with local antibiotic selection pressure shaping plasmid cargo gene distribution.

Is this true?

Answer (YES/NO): YES